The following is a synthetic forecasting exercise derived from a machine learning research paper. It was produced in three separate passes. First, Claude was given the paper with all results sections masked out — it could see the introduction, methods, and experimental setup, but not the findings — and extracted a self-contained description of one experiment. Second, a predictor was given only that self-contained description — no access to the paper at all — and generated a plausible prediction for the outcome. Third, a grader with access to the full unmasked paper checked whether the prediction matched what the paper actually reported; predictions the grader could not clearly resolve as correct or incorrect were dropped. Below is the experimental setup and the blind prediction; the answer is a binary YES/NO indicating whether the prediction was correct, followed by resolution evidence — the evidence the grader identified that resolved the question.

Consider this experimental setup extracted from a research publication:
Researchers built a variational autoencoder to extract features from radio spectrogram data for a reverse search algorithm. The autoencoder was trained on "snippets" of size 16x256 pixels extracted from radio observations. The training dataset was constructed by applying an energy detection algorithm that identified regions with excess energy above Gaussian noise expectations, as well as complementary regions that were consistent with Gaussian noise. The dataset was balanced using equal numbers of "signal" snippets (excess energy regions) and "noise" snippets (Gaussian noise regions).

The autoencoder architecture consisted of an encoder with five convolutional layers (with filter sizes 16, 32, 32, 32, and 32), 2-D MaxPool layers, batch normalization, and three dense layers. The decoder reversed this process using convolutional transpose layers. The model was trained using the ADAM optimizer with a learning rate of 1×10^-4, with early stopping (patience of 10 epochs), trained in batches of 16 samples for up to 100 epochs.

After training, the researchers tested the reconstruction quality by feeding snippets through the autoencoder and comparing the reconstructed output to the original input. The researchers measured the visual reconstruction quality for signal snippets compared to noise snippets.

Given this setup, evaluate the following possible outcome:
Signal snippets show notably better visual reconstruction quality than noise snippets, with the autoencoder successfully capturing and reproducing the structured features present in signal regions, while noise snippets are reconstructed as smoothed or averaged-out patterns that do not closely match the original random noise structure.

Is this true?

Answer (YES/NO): NO